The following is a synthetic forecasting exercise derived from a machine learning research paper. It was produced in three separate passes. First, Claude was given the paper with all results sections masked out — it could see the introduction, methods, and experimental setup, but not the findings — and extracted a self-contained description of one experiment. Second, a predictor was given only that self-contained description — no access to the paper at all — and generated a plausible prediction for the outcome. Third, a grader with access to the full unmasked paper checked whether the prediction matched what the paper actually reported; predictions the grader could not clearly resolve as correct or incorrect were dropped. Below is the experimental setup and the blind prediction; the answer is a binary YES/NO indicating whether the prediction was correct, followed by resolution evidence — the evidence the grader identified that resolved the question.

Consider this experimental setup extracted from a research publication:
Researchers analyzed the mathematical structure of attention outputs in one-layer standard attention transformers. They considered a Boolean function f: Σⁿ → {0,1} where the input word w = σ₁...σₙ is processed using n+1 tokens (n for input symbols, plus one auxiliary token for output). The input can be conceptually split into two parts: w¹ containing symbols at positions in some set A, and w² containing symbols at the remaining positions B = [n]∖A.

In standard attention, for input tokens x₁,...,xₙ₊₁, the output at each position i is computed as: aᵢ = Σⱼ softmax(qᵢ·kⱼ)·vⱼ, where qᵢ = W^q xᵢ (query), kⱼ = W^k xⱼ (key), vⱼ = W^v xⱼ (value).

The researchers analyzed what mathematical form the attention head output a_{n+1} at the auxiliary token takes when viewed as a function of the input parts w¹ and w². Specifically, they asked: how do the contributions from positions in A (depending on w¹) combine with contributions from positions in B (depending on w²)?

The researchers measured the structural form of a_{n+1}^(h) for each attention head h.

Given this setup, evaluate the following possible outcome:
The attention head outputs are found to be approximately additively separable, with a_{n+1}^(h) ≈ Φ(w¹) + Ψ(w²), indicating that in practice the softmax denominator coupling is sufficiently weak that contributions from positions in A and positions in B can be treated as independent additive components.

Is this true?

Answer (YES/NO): NO